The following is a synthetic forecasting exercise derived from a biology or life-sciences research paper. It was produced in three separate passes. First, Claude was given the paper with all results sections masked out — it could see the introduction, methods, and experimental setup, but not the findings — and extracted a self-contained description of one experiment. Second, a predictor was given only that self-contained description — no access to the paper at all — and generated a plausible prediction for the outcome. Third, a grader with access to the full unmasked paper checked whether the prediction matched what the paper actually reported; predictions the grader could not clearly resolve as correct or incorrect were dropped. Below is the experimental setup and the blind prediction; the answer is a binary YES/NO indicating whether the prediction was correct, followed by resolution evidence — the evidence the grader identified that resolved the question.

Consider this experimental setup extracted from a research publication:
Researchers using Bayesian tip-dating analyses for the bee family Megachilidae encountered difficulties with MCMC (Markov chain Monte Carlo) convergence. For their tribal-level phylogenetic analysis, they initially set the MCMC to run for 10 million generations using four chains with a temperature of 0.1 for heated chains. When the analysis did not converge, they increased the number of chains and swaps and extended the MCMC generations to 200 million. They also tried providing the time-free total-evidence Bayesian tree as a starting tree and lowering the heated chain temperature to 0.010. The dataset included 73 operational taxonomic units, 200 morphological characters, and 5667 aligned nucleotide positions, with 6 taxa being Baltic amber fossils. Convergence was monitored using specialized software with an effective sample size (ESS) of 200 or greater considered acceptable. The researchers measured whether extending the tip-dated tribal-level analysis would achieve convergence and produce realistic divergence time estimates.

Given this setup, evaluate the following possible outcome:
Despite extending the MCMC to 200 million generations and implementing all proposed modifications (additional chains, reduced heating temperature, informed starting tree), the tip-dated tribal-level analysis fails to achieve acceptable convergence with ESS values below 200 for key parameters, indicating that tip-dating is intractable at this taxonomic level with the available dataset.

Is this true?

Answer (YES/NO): YES